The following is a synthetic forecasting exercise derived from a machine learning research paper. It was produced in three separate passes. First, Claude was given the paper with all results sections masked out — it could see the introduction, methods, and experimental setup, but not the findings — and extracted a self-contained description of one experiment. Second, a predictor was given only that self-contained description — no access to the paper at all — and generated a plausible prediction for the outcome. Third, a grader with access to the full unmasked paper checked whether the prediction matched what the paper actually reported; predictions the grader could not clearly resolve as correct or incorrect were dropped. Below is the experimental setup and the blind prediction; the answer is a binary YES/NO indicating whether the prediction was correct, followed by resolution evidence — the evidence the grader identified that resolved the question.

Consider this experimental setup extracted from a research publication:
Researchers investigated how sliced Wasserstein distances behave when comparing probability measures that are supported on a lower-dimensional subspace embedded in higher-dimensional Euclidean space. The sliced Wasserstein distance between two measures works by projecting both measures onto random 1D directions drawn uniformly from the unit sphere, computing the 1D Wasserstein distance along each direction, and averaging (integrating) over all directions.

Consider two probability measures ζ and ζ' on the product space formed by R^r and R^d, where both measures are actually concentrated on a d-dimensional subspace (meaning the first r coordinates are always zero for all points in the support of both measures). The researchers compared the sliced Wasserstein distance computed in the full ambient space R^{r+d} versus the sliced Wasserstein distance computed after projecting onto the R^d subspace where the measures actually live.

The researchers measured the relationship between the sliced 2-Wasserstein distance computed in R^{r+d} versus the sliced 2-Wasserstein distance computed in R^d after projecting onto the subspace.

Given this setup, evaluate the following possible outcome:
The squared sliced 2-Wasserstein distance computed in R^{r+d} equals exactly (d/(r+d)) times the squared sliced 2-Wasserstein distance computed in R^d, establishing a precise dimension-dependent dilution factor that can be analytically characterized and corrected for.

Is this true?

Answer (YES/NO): YES